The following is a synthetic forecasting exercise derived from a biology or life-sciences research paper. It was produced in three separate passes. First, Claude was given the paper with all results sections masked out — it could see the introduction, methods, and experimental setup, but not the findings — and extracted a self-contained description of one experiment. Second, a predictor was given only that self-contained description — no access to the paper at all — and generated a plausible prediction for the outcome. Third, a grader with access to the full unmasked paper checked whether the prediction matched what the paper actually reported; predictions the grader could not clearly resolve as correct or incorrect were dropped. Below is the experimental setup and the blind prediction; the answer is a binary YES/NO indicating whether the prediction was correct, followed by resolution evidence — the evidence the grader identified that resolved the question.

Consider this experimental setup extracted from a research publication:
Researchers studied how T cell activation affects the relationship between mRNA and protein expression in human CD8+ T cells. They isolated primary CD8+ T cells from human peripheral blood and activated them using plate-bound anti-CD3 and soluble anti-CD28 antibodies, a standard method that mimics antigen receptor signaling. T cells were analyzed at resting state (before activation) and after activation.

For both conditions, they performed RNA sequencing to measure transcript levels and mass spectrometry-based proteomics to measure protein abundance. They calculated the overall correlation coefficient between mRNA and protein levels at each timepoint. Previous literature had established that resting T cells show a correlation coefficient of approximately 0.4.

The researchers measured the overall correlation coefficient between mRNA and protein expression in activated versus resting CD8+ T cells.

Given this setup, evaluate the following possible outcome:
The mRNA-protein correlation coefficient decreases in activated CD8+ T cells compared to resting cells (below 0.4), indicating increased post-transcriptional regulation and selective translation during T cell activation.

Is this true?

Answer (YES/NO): NO